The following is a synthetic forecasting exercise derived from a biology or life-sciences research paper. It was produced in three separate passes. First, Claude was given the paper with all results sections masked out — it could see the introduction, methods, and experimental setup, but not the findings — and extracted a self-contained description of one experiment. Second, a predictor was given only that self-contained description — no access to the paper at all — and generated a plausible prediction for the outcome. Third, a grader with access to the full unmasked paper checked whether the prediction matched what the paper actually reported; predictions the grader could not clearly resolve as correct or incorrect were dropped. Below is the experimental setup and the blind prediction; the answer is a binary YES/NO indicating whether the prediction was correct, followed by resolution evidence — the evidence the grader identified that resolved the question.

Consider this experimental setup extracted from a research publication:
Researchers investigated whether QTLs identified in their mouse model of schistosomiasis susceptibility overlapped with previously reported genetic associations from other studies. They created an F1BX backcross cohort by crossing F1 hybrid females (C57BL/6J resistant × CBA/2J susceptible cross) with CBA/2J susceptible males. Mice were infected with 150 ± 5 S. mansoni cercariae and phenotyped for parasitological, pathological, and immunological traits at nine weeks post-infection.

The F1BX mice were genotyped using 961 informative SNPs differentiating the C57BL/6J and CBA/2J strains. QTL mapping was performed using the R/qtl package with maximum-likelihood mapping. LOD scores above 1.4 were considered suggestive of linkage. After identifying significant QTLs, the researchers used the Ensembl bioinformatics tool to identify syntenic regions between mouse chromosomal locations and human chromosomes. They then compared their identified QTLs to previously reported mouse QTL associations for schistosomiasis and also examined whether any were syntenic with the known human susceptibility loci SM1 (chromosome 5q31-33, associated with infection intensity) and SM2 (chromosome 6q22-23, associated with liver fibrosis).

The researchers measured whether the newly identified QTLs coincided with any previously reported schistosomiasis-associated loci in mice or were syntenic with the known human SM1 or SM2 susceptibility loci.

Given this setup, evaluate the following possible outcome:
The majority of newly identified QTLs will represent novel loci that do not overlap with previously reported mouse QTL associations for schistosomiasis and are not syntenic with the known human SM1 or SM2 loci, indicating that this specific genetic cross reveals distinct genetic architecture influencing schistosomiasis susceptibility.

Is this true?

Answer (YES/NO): YES